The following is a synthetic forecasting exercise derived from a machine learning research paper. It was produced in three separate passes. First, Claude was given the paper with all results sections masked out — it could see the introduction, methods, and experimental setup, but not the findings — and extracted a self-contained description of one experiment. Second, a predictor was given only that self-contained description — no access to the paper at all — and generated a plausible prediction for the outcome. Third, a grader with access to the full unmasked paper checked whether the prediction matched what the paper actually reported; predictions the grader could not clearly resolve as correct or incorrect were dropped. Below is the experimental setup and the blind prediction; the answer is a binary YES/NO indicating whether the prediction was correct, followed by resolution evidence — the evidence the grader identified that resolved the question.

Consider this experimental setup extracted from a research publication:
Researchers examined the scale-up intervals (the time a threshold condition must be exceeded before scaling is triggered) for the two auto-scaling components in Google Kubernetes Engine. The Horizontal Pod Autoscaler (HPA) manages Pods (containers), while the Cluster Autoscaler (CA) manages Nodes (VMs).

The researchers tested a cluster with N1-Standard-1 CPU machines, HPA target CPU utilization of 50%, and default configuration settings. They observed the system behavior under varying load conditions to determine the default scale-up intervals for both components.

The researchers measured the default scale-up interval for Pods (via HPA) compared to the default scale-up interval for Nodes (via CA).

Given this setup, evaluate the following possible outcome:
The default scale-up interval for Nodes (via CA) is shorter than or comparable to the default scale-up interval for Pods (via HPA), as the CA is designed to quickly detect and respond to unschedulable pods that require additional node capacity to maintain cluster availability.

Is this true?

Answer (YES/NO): YES